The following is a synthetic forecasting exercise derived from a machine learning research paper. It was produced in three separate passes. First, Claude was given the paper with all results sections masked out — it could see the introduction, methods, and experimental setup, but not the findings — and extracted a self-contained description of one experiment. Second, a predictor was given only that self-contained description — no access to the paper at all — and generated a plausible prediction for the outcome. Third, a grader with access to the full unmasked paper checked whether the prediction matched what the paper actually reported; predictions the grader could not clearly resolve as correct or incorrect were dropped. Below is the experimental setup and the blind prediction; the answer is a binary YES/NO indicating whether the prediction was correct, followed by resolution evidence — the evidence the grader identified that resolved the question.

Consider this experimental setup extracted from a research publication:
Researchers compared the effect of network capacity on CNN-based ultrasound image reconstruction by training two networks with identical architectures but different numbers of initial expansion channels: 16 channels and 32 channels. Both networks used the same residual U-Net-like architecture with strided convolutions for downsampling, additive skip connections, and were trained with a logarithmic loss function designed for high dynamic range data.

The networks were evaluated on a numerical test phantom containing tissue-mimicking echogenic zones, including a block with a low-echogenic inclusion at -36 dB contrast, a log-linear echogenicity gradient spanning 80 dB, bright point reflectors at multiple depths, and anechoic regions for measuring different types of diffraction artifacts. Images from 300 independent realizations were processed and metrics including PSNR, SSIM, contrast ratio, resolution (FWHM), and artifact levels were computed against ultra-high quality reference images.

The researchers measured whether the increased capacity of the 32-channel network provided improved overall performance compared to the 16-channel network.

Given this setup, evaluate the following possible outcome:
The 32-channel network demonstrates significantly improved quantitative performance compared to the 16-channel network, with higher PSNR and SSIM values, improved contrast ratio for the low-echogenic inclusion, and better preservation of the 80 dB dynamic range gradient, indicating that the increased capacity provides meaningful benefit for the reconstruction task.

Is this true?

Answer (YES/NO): YES